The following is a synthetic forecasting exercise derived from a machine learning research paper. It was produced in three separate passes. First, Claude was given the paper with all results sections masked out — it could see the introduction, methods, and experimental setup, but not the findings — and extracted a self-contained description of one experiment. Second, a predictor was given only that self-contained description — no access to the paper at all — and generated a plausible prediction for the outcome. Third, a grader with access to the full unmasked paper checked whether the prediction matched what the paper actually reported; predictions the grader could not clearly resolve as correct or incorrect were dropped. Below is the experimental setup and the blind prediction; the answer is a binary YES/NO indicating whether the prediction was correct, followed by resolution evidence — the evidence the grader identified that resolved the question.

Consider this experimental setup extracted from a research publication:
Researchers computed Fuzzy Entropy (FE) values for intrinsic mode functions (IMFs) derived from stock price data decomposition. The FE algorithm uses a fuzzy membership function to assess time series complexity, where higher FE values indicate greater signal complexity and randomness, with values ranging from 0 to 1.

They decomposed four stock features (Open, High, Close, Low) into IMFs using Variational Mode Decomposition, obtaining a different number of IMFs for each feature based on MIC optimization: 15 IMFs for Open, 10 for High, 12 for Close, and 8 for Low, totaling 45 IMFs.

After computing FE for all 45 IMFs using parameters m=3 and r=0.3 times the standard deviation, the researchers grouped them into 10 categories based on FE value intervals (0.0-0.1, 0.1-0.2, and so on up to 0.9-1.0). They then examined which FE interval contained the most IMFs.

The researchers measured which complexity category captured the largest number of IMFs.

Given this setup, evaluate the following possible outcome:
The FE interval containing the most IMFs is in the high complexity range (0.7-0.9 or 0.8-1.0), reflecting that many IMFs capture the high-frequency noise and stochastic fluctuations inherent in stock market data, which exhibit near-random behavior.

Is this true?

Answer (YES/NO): NO